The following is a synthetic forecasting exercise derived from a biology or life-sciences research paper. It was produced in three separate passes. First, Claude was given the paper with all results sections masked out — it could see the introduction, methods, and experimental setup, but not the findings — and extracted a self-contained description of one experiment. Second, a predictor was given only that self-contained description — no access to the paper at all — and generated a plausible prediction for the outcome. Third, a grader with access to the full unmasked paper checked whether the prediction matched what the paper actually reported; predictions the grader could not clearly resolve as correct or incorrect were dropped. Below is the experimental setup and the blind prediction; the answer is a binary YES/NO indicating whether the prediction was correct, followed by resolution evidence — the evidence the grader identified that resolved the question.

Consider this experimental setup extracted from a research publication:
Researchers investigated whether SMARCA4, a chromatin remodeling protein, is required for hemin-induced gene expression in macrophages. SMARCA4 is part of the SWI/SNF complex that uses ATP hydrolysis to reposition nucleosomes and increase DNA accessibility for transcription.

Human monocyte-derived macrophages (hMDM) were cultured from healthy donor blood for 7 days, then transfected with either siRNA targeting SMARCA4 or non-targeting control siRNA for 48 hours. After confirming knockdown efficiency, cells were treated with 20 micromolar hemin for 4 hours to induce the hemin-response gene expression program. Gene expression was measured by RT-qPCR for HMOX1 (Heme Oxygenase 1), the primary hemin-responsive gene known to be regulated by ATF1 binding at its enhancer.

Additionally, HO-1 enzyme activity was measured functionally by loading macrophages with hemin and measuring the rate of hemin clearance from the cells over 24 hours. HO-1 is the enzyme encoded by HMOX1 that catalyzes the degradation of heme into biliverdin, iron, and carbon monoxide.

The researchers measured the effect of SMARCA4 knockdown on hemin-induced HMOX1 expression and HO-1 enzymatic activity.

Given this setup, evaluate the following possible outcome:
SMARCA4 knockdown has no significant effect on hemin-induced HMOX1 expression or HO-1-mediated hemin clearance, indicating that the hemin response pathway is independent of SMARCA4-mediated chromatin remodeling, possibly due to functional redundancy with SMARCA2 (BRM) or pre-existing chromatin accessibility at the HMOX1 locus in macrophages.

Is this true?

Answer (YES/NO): NO